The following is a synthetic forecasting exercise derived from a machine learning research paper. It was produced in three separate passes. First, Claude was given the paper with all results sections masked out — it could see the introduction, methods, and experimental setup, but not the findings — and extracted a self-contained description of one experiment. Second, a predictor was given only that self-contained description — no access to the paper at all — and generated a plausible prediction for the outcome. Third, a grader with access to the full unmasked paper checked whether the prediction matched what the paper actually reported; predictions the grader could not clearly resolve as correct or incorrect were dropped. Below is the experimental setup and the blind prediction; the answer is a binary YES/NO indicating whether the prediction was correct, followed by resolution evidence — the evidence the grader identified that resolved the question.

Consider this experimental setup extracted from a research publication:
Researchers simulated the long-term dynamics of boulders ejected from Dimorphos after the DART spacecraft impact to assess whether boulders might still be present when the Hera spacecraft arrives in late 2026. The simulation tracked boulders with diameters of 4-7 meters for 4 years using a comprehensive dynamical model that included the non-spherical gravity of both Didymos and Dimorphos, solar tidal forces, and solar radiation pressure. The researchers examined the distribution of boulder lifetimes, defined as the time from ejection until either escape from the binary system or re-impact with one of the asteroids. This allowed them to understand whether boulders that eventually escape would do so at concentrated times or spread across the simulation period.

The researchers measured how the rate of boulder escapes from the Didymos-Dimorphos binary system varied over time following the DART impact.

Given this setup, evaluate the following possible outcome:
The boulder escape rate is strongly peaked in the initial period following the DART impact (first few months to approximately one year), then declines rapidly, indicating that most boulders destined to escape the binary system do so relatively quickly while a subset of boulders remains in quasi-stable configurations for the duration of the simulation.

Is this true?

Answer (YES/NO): YES